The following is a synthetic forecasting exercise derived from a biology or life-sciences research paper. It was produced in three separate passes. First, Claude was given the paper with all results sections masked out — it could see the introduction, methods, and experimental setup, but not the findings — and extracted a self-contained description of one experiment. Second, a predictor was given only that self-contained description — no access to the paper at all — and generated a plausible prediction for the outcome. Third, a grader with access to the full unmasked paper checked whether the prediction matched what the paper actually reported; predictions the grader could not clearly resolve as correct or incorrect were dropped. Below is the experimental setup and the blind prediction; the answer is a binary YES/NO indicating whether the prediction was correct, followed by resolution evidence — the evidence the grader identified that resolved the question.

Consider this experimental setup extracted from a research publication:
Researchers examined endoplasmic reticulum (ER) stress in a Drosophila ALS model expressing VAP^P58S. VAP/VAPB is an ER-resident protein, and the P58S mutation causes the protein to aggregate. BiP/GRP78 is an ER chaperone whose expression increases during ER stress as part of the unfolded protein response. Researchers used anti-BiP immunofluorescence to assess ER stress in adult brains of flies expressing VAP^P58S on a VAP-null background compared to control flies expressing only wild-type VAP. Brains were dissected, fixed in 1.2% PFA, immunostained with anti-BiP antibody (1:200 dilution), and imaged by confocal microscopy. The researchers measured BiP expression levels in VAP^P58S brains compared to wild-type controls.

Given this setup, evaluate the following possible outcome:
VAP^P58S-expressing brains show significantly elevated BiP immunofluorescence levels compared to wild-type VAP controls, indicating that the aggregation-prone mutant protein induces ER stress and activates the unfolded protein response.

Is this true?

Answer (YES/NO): NO